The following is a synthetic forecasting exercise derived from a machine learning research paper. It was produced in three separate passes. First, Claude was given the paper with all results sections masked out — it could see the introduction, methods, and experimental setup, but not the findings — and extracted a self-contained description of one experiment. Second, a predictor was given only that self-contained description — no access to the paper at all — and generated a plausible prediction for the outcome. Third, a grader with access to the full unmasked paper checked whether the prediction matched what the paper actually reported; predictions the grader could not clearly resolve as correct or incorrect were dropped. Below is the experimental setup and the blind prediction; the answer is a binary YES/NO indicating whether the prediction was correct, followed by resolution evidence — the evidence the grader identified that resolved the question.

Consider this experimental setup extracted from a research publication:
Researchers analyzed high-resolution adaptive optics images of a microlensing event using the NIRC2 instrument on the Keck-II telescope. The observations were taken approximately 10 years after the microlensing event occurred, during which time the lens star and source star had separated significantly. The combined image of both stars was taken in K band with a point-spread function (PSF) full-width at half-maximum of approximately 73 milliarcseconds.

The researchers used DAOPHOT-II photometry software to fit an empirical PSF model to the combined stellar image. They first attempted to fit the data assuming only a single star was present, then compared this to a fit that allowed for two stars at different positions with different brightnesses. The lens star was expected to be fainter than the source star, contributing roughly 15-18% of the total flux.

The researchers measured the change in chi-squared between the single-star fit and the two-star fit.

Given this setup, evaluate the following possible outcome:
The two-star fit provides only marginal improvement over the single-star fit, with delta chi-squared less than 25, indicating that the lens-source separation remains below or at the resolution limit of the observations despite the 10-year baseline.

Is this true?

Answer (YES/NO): NO